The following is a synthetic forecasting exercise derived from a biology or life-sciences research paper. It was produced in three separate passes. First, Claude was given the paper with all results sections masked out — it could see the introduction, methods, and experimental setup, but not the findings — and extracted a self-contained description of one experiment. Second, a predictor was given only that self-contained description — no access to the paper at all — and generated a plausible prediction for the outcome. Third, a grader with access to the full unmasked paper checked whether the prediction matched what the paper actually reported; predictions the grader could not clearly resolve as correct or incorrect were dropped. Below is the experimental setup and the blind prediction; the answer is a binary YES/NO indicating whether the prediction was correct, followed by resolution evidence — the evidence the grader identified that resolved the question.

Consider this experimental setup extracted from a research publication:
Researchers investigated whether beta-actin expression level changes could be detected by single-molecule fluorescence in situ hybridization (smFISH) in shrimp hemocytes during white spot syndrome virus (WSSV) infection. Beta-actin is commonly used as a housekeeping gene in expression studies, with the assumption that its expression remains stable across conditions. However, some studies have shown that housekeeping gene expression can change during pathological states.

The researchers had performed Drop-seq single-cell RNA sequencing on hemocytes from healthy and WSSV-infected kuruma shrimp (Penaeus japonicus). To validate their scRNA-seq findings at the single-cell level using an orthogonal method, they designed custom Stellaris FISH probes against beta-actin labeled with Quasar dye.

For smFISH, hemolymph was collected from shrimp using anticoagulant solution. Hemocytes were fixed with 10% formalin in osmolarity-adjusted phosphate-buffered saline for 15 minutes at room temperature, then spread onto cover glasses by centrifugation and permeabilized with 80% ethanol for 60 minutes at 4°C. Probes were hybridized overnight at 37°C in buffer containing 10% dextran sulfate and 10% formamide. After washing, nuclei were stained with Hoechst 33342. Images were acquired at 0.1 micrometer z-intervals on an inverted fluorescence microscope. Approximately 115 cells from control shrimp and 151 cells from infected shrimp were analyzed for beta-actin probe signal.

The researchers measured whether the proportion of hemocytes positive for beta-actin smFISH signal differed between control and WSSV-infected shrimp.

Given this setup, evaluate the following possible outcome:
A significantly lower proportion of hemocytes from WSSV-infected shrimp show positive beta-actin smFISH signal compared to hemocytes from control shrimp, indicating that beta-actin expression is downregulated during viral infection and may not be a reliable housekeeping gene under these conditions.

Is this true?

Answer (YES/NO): NO